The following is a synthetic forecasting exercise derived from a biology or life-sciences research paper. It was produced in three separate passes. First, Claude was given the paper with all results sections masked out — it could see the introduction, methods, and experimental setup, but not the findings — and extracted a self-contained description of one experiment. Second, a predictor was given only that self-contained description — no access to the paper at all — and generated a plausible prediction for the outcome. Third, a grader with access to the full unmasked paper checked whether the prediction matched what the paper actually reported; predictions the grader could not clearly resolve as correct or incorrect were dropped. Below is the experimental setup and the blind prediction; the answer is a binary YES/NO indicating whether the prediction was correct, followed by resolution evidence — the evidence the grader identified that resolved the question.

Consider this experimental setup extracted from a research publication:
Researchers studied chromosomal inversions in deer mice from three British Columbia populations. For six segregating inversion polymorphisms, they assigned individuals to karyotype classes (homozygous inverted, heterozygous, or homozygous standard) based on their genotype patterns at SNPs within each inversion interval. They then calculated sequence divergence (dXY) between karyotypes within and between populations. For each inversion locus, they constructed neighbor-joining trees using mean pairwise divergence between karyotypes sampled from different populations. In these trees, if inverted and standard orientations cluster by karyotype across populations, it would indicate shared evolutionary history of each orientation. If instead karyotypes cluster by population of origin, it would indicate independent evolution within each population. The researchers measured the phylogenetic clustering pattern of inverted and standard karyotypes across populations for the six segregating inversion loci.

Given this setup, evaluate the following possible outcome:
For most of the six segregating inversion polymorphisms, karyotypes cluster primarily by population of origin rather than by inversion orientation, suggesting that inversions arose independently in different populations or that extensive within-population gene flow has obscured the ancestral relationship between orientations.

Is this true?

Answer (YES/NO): NO